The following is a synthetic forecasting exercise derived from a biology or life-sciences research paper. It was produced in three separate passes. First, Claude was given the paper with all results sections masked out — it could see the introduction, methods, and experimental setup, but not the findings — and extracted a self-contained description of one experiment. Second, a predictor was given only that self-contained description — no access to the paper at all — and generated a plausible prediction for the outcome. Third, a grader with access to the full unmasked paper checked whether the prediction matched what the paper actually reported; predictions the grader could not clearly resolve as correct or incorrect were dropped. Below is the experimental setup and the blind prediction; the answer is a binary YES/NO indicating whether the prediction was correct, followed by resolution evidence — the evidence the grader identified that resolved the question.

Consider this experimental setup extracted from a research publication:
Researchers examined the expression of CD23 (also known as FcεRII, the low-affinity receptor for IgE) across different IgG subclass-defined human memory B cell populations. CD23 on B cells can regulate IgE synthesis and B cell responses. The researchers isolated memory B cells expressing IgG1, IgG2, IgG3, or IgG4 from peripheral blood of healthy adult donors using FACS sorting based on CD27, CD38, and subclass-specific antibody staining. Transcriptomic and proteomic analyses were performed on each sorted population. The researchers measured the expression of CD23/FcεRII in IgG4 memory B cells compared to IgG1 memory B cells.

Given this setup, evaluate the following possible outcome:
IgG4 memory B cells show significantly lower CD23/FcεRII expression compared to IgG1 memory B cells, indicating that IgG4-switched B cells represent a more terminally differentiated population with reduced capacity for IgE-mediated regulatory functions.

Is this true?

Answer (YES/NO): NO